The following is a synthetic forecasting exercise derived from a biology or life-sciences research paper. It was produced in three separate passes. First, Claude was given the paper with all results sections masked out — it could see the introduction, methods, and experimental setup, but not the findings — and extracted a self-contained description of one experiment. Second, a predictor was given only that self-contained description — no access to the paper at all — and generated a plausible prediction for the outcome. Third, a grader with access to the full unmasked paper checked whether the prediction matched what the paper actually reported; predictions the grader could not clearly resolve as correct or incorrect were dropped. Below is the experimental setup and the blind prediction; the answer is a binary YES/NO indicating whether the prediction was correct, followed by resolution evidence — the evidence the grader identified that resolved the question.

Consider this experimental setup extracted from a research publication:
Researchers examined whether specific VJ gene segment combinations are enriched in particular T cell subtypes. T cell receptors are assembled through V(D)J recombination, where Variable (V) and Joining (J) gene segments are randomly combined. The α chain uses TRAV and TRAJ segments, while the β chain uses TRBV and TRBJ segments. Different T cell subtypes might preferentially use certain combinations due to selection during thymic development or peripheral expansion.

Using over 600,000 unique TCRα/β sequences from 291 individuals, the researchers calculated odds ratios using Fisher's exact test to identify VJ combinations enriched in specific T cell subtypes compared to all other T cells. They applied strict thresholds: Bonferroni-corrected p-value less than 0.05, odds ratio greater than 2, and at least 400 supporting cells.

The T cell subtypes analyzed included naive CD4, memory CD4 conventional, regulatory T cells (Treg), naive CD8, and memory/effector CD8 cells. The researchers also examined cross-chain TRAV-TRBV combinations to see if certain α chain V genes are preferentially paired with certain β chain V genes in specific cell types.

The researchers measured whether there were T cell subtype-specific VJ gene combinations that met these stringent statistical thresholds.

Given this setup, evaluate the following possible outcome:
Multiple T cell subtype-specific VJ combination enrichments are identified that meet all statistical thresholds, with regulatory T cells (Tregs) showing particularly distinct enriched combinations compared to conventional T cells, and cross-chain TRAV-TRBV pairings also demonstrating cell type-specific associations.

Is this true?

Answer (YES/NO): NO